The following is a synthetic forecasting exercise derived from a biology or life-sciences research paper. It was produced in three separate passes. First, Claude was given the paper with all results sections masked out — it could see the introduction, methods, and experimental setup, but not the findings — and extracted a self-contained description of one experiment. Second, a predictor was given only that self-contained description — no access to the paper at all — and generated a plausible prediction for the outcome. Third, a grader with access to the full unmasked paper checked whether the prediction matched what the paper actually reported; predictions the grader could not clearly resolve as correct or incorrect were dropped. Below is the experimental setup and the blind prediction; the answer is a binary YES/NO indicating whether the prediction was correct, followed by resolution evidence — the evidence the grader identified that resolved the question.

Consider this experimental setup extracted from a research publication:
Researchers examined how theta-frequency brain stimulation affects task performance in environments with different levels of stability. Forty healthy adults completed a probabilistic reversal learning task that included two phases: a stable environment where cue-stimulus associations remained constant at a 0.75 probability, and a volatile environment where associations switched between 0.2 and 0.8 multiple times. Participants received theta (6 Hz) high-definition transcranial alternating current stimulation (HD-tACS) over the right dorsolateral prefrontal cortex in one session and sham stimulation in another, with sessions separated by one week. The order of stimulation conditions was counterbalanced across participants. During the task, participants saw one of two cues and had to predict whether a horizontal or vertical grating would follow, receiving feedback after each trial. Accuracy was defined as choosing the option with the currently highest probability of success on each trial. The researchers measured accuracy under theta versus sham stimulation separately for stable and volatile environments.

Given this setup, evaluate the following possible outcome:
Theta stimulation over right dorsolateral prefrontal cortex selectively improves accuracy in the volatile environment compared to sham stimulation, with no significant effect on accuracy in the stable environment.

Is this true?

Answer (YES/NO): NO